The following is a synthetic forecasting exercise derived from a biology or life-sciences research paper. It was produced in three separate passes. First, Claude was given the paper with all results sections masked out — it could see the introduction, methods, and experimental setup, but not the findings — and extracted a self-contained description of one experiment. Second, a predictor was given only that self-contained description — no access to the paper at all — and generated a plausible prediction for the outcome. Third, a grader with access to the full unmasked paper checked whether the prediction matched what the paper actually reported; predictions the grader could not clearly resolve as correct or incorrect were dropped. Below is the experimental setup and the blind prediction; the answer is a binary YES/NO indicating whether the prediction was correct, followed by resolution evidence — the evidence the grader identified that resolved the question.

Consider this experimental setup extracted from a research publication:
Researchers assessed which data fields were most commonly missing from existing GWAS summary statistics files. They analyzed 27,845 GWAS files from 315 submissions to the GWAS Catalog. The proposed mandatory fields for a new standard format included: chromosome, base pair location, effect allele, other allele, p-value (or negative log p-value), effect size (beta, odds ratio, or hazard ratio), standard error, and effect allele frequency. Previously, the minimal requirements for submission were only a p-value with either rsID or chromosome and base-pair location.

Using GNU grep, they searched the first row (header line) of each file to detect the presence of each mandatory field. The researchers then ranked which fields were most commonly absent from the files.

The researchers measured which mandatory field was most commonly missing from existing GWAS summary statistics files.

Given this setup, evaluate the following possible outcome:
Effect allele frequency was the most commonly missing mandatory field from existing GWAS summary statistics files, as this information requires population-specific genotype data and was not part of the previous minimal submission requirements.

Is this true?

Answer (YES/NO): YES